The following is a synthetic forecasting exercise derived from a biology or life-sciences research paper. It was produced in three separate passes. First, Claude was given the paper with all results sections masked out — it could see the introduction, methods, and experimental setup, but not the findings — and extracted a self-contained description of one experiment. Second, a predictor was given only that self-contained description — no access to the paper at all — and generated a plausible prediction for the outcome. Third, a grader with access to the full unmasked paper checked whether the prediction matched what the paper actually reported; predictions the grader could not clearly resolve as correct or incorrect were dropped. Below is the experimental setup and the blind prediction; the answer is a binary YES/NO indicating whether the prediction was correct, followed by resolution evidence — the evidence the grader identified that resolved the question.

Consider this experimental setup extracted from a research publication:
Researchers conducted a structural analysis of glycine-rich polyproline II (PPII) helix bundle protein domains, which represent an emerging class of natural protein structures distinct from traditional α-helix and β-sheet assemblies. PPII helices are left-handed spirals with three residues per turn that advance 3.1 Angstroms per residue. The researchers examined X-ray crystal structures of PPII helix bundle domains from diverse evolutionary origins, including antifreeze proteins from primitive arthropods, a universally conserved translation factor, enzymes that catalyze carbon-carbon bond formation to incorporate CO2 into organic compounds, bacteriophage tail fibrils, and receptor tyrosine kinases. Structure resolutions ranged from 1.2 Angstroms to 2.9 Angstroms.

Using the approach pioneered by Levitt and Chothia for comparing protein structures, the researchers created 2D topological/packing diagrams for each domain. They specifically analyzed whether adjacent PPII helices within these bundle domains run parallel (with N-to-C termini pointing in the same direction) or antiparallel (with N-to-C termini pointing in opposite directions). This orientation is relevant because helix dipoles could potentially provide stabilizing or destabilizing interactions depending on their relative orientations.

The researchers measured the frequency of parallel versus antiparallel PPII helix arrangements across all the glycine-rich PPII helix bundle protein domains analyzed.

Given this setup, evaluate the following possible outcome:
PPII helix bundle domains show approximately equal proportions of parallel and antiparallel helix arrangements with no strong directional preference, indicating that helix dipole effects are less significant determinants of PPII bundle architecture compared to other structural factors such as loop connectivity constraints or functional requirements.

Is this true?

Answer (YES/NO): NO